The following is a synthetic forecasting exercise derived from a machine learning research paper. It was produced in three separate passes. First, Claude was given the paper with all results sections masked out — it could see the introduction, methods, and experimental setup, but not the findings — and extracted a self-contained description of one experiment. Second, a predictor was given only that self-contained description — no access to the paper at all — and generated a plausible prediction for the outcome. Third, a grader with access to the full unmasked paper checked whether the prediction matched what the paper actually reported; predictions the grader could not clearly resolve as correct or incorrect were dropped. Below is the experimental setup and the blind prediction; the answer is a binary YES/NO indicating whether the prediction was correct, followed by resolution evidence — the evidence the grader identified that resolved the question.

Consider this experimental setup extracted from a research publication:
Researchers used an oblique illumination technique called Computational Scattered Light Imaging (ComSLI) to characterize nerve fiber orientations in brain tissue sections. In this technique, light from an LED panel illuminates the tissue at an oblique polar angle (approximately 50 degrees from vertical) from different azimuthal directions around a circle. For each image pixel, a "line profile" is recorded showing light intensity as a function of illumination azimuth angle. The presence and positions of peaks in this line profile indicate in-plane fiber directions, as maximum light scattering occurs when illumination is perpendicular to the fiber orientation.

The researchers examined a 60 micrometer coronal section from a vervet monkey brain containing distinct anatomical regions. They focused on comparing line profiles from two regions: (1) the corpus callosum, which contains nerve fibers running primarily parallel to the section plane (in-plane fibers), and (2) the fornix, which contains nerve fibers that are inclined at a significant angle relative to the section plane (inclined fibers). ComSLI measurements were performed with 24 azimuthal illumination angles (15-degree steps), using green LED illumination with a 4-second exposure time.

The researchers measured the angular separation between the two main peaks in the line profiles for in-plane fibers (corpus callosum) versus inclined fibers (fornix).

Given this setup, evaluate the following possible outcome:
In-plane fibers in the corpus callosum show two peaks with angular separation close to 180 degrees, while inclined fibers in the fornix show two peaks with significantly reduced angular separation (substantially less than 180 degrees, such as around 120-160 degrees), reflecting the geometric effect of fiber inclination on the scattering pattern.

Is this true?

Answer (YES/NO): YES